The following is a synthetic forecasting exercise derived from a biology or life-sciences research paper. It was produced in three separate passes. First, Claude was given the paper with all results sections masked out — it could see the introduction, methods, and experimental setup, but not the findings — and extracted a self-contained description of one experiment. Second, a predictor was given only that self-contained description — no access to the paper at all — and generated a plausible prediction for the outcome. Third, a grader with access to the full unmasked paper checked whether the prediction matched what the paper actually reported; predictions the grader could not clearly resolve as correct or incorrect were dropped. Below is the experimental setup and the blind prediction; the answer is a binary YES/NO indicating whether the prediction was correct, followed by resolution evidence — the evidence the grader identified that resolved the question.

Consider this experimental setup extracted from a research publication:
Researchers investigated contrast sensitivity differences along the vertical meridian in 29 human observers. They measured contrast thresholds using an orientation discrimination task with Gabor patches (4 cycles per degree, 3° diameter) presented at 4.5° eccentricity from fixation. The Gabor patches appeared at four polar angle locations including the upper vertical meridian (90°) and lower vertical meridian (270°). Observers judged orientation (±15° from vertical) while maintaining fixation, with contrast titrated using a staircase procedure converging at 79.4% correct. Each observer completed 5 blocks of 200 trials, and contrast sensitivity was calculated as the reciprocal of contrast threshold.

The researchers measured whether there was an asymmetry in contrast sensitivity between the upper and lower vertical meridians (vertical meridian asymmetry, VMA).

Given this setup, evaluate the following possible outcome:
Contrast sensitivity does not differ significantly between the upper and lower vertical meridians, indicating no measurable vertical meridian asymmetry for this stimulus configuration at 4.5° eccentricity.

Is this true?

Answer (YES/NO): NO